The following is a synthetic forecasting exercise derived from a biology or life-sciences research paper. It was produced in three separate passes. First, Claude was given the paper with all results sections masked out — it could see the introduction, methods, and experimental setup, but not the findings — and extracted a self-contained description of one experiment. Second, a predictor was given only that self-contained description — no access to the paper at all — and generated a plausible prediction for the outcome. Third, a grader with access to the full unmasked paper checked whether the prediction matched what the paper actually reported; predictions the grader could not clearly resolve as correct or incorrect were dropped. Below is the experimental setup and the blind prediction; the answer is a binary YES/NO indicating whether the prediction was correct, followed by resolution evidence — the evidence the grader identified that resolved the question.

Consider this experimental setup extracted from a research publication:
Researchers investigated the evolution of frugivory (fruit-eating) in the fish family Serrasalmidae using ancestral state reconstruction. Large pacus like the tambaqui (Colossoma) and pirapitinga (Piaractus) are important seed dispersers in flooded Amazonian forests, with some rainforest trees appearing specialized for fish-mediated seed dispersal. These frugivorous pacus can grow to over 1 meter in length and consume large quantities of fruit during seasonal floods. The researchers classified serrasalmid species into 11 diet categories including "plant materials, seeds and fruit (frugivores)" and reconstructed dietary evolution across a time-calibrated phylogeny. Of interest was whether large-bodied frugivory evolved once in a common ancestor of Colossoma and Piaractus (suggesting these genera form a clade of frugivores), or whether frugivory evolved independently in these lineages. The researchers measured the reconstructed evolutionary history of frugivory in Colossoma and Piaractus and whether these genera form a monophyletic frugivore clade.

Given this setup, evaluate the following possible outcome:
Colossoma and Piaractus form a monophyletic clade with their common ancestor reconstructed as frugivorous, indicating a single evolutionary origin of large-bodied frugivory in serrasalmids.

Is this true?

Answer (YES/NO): NO